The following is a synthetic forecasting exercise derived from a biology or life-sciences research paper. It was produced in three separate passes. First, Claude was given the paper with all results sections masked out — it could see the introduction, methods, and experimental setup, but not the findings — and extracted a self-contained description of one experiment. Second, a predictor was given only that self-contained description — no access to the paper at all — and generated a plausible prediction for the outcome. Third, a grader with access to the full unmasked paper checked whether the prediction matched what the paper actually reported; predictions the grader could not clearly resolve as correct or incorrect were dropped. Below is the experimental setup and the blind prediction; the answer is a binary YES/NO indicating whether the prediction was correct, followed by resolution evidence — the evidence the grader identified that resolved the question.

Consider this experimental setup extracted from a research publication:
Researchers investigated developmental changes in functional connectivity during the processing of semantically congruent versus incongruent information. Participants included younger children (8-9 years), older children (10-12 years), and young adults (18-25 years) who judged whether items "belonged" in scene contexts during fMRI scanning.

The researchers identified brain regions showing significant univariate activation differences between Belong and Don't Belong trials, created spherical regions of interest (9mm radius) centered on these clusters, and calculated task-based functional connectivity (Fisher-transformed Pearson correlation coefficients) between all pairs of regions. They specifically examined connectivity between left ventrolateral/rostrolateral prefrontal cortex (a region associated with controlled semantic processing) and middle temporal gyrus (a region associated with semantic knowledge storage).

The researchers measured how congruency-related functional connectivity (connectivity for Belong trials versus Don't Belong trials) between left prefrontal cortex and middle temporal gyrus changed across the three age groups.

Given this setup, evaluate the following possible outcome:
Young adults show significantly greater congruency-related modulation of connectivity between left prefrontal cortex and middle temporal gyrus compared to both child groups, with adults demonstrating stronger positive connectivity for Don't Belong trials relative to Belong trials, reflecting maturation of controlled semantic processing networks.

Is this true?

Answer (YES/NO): NO